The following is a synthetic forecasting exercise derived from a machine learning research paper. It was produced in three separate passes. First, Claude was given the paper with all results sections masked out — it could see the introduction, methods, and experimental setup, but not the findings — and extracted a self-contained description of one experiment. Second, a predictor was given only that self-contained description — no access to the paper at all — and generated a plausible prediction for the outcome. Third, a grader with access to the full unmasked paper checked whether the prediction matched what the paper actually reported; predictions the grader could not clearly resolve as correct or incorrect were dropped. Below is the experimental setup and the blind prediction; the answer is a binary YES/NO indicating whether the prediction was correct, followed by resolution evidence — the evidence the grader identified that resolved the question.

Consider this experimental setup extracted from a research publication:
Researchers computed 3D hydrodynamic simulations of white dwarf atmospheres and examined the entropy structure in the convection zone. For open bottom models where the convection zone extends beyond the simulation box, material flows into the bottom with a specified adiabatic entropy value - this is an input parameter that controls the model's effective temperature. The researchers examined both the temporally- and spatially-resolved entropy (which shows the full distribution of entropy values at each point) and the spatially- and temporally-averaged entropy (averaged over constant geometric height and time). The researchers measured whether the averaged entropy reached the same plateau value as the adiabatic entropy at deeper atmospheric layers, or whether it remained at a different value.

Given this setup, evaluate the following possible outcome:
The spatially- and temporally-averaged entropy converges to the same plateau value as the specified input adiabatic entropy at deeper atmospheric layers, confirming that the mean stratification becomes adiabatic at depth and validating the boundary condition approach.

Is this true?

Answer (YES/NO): NO